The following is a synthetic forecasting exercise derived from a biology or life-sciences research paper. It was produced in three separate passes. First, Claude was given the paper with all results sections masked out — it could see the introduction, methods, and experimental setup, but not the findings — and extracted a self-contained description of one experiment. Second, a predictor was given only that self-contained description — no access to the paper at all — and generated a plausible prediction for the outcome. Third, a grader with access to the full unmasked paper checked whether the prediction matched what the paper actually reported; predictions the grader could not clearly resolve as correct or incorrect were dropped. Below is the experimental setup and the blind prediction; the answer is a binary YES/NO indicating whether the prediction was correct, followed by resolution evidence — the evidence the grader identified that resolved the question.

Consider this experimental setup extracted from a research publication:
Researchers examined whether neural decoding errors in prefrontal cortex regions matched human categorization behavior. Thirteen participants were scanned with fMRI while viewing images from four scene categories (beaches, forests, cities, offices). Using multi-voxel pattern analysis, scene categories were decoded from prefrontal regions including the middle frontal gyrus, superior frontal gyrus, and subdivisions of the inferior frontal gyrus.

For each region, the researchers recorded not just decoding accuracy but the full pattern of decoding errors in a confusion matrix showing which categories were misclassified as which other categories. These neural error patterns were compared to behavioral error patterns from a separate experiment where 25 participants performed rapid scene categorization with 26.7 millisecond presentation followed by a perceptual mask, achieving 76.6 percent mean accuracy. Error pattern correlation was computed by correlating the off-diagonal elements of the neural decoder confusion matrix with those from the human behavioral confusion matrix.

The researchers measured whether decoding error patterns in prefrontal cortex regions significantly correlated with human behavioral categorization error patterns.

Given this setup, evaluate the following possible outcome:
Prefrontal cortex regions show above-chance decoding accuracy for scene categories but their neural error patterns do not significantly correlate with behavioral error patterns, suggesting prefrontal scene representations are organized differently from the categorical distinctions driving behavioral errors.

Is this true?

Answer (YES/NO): NO